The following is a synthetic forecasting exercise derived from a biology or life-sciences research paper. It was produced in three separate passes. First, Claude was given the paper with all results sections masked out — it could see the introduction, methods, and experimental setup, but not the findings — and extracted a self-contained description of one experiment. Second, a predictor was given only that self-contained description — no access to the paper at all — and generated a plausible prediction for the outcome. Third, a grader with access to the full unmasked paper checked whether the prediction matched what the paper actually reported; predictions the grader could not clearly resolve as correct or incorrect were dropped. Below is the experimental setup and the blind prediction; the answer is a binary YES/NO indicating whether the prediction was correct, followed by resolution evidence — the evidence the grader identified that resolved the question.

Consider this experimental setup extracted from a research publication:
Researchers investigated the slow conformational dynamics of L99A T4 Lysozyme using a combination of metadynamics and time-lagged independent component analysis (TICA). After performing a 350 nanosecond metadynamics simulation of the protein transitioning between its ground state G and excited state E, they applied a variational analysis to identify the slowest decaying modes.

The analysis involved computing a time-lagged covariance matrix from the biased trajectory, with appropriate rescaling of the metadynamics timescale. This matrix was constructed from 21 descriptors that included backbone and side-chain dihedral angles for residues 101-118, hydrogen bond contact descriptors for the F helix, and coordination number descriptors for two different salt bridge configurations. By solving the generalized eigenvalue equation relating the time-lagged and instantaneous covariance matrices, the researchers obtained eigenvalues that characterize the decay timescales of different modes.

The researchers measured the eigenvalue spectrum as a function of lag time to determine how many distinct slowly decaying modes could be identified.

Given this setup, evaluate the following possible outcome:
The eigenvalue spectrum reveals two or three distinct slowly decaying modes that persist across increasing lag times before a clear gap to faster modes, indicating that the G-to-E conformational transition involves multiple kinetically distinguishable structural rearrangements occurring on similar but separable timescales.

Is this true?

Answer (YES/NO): YES